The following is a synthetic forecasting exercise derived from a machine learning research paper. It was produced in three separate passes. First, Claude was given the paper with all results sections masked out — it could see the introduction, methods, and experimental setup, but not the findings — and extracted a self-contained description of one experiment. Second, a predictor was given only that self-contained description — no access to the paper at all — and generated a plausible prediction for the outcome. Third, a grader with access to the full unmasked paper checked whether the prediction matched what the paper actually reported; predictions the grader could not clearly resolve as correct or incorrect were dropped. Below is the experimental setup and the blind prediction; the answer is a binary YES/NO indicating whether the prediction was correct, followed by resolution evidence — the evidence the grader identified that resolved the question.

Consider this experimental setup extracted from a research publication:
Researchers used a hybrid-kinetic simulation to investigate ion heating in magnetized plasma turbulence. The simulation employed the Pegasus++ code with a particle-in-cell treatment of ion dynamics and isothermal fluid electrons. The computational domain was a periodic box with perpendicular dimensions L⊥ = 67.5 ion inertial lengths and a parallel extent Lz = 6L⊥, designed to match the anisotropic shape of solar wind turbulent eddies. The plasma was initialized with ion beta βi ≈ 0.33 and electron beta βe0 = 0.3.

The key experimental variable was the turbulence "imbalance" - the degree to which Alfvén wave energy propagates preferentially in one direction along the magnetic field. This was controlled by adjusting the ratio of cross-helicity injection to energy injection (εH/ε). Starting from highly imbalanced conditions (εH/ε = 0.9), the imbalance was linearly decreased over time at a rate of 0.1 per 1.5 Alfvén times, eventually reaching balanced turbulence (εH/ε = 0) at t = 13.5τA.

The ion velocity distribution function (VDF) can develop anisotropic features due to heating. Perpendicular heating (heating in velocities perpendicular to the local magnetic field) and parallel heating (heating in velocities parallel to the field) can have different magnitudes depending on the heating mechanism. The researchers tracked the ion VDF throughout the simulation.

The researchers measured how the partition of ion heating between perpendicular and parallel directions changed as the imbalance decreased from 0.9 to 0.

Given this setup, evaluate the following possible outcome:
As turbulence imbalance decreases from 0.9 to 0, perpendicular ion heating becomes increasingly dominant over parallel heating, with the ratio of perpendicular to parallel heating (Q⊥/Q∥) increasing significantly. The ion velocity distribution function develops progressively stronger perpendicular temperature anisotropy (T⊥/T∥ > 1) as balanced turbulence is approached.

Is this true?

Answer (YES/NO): NO